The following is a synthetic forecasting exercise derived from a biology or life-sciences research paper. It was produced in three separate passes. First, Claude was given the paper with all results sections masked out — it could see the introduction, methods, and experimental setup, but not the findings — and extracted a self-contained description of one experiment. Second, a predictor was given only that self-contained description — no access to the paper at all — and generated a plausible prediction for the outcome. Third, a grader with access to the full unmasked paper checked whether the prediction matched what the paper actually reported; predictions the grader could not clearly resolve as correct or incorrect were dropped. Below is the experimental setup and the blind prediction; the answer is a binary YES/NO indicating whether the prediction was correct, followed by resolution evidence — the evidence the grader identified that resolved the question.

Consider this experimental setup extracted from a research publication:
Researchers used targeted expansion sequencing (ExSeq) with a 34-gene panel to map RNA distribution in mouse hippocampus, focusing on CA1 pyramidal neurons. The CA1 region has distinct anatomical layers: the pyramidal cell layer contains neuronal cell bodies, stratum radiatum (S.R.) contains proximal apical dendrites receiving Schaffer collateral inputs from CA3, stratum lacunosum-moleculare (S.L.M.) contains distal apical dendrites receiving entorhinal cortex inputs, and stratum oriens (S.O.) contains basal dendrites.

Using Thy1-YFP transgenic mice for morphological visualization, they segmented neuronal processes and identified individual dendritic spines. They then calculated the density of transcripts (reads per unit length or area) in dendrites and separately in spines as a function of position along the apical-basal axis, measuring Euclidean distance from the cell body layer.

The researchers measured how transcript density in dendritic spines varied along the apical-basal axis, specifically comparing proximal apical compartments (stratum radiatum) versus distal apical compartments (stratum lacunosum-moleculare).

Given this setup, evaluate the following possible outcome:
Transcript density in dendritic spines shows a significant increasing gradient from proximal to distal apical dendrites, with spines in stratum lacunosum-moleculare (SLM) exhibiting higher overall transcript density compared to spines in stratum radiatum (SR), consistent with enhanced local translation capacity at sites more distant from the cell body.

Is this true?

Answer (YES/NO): NO